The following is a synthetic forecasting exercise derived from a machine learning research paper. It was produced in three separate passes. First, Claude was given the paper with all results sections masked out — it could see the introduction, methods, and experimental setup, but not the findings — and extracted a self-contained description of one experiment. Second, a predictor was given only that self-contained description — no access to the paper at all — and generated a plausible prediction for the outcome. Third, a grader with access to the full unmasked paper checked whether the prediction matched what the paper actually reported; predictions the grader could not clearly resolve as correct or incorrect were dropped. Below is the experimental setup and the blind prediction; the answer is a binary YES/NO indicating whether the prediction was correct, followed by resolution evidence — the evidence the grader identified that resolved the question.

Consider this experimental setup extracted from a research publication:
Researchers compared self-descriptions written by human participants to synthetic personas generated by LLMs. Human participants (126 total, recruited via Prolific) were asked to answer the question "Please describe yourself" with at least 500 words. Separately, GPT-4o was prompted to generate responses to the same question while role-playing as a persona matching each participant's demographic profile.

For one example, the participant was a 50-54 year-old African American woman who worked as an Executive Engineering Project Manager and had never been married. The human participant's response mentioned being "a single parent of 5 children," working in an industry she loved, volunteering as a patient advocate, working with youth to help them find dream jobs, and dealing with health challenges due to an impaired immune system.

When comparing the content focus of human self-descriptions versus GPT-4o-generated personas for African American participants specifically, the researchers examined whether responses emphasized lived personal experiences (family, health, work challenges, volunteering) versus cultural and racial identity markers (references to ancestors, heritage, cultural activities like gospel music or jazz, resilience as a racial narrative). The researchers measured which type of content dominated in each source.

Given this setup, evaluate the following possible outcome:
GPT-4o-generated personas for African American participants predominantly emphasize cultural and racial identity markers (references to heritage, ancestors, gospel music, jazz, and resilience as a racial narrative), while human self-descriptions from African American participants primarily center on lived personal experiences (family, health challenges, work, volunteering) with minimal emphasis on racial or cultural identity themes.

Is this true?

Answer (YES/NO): YES